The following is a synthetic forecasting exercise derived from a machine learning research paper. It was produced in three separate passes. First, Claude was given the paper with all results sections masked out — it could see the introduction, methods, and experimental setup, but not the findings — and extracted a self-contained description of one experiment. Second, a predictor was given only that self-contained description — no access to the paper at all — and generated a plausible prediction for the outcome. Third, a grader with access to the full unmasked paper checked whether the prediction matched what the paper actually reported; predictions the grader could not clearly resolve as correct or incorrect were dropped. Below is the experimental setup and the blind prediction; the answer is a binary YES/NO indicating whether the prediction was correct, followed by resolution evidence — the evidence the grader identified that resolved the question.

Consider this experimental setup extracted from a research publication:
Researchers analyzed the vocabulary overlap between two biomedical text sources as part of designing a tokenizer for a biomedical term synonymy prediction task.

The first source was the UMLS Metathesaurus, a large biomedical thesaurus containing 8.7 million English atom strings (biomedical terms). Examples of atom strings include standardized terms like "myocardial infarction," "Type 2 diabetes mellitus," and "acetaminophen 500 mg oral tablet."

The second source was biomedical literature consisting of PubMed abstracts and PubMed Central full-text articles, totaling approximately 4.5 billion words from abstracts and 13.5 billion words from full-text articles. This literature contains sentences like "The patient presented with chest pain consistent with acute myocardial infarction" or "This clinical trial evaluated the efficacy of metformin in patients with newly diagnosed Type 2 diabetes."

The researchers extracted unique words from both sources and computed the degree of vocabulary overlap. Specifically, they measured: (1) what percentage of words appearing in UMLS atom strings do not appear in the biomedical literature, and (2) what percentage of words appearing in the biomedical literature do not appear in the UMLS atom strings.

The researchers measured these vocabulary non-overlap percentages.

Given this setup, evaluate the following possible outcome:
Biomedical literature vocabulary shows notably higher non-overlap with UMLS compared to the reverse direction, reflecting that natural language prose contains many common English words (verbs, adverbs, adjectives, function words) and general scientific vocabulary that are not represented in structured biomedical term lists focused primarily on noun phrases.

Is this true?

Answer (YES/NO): YES